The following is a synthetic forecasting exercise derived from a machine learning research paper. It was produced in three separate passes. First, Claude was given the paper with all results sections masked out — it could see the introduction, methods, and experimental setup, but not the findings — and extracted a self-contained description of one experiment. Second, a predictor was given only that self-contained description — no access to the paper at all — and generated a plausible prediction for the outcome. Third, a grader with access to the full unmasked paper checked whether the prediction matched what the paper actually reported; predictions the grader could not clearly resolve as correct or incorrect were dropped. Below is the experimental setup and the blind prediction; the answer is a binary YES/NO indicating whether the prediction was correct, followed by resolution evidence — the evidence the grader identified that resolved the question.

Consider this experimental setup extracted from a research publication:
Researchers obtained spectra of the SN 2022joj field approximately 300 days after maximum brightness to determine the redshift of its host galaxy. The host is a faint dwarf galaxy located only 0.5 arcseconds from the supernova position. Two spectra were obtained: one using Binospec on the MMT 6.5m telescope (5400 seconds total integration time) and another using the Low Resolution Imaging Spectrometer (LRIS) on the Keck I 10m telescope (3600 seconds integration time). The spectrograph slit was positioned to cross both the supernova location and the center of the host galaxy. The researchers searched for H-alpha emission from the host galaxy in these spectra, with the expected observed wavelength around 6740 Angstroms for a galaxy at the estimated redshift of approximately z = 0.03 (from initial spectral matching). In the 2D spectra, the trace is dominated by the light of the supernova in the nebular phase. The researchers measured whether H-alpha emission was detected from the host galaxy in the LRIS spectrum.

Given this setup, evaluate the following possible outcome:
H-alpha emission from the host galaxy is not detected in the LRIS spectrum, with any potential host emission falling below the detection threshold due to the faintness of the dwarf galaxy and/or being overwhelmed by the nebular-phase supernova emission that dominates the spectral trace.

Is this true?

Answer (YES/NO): NO